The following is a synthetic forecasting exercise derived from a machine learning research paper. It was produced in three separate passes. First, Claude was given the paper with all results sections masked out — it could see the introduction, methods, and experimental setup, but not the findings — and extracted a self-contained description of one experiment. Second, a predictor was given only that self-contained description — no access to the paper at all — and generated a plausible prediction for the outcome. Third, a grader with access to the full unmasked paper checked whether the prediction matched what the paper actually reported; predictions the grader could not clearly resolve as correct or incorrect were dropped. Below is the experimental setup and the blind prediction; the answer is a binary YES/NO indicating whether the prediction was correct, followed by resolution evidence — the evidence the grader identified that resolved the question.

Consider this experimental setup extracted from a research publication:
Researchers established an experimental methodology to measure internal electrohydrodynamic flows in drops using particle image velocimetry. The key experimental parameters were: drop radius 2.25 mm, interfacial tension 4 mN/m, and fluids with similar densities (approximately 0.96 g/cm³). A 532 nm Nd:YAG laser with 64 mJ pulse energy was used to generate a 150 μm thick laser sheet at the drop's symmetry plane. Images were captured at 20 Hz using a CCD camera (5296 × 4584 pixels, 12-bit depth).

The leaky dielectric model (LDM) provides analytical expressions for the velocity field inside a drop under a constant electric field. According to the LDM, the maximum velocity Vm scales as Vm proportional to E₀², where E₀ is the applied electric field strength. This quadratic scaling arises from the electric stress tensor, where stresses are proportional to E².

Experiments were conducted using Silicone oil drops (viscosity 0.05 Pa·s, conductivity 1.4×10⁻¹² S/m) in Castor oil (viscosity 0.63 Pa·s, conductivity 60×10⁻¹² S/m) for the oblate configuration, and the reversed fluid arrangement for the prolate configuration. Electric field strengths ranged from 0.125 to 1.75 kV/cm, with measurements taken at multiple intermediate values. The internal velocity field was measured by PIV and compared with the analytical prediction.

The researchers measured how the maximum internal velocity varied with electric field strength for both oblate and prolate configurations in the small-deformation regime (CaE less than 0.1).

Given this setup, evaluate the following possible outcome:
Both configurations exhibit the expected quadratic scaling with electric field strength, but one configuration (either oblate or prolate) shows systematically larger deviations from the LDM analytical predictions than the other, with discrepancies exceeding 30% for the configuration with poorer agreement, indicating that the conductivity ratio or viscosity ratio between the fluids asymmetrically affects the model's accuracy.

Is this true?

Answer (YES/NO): NO